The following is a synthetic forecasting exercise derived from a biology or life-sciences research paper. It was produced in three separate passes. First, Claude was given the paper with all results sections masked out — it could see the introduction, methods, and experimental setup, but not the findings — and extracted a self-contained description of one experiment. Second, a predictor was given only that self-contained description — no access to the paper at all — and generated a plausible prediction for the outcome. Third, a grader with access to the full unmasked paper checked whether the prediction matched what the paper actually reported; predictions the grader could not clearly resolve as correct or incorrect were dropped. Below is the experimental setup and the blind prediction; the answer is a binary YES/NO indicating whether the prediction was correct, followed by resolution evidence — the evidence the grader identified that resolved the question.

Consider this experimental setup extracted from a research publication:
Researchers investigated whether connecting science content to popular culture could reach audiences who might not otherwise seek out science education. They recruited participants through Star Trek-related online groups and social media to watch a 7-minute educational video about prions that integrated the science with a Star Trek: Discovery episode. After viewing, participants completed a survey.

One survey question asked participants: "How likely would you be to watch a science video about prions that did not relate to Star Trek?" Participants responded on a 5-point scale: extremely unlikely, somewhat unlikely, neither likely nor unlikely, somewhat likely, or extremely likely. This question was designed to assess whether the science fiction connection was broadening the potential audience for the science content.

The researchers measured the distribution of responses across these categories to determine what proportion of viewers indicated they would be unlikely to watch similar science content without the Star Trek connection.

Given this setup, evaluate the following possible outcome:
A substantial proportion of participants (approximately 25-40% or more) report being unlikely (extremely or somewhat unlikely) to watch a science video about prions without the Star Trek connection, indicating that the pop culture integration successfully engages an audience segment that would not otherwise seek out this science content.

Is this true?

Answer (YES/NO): YES